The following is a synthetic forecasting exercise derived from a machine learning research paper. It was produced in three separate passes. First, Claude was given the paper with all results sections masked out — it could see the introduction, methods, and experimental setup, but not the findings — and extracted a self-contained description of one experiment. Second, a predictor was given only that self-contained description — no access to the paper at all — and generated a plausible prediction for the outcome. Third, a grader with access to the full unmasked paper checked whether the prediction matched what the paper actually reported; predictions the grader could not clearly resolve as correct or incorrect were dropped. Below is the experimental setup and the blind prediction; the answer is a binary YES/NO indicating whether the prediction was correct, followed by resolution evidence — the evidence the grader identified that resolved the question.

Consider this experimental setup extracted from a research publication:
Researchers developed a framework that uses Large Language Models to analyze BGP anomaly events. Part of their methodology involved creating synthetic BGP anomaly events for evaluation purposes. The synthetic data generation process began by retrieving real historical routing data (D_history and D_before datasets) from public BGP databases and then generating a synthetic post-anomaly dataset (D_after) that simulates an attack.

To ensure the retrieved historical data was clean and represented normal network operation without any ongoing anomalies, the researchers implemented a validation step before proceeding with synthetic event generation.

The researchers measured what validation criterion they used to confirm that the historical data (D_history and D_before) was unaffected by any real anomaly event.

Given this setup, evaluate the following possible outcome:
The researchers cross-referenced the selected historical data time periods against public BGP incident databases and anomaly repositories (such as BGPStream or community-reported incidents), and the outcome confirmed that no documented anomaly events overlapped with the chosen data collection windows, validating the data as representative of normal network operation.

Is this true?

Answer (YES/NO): NO